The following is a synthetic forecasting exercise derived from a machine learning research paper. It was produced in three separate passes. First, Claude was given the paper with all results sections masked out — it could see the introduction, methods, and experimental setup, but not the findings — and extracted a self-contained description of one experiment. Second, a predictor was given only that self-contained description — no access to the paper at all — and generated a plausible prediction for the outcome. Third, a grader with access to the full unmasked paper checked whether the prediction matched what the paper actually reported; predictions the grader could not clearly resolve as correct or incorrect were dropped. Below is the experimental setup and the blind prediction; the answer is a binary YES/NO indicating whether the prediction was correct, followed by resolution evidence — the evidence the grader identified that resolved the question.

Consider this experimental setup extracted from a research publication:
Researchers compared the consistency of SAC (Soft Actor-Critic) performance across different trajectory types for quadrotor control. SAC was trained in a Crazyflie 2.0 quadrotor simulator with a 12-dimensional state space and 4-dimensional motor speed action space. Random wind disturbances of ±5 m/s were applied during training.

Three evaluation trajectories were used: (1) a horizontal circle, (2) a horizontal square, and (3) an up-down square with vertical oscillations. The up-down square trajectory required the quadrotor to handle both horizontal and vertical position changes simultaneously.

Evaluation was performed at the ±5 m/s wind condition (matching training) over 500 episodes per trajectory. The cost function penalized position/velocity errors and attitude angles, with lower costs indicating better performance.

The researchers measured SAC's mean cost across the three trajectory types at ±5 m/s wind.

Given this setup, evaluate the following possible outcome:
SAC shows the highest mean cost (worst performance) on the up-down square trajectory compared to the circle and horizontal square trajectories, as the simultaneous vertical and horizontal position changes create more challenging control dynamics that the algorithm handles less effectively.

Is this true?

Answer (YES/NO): NO